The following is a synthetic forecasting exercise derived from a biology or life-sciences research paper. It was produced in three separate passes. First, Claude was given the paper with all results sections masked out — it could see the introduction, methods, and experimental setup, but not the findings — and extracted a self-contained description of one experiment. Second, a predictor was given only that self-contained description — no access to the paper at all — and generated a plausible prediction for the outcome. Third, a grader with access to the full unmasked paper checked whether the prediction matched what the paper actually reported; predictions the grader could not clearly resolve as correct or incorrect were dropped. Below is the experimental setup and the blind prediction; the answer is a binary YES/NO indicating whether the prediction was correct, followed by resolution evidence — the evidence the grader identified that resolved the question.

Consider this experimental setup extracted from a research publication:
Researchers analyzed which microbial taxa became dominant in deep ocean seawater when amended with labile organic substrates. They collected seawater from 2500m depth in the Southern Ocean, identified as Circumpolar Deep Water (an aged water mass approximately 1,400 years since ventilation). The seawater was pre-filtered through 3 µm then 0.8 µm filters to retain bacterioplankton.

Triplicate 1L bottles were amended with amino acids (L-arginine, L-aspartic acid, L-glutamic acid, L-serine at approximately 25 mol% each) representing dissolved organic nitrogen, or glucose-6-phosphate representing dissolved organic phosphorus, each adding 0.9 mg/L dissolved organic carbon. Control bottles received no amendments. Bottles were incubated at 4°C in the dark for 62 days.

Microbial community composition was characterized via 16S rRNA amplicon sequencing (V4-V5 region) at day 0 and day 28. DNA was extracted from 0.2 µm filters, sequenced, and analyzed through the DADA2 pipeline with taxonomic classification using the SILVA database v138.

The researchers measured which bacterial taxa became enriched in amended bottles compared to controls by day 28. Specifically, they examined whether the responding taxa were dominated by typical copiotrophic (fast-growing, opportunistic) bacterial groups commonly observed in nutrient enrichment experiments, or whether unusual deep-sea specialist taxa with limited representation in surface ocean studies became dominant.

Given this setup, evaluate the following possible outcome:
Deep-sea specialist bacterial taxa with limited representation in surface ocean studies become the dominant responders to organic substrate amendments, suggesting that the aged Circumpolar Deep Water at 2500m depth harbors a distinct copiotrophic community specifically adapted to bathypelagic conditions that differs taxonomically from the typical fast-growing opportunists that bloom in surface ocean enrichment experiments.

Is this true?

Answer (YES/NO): NO